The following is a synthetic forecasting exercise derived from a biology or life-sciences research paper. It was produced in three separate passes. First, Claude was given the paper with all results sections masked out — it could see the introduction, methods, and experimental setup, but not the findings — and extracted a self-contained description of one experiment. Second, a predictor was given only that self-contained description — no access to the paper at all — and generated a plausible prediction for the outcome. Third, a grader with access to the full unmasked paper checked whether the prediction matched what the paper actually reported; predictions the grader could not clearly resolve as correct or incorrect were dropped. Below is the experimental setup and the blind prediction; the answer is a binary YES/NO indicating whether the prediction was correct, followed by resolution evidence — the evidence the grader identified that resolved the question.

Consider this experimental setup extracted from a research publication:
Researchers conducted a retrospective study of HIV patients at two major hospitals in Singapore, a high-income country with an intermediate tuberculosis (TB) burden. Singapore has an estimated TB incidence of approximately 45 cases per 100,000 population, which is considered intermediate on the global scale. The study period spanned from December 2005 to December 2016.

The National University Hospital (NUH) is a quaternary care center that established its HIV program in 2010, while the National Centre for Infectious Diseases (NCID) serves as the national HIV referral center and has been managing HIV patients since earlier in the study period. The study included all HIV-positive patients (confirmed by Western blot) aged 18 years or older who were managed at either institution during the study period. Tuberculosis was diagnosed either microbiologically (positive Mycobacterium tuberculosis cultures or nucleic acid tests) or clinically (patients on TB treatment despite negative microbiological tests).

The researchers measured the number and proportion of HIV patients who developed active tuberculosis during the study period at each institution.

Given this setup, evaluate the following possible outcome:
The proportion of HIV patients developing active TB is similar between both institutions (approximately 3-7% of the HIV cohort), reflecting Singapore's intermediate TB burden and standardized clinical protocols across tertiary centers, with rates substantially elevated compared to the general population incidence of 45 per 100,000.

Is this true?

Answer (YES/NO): NO